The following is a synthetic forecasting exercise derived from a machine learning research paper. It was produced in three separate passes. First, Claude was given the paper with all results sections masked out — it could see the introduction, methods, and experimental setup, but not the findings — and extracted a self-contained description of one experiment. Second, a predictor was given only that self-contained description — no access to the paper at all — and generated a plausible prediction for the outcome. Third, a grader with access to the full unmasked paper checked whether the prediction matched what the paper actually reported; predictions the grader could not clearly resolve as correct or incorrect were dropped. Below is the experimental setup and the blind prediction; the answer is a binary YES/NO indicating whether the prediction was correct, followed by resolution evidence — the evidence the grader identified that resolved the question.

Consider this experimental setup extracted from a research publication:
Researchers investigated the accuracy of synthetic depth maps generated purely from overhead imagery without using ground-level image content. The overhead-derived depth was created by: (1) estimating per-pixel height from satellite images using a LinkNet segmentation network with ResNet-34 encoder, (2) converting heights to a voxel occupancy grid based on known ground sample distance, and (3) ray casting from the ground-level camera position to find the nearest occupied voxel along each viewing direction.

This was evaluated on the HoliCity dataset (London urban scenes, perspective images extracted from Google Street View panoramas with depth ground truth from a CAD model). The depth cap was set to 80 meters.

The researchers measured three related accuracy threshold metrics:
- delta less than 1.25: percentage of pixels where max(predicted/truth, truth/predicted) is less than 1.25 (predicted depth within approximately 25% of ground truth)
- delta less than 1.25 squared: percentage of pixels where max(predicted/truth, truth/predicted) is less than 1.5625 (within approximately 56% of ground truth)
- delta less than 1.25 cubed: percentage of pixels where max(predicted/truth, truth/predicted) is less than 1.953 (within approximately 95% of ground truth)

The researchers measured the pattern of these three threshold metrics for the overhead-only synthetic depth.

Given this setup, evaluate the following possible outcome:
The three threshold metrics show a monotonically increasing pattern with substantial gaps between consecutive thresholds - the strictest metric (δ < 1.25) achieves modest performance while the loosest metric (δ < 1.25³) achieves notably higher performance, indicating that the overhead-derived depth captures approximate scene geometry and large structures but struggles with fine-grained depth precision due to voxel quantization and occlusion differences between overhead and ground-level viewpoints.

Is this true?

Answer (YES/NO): YES